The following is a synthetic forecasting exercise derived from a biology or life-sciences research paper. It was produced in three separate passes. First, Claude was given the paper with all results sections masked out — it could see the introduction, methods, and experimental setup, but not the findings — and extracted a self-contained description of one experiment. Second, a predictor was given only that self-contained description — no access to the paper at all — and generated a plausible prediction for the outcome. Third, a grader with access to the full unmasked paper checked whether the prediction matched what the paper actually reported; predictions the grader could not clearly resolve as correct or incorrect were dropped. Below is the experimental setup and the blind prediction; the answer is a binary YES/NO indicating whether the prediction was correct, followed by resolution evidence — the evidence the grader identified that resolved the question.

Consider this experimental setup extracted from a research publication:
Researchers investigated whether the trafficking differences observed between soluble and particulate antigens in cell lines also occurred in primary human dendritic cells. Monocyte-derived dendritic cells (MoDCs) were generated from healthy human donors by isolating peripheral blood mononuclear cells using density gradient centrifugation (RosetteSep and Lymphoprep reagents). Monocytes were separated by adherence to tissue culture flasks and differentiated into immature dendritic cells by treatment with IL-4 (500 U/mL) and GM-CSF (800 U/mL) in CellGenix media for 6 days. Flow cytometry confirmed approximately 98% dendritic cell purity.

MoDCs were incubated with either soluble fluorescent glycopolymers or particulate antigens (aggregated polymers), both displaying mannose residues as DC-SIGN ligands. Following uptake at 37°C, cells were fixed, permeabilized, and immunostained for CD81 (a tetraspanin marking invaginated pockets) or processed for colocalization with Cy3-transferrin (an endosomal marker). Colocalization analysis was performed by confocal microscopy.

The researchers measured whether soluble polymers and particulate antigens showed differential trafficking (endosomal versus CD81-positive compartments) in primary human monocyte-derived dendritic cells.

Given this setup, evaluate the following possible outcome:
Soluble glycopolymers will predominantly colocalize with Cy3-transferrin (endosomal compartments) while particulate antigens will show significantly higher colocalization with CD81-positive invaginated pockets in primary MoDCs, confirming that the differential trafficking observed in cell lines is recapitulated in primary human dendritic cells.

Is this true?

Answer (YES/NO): YES